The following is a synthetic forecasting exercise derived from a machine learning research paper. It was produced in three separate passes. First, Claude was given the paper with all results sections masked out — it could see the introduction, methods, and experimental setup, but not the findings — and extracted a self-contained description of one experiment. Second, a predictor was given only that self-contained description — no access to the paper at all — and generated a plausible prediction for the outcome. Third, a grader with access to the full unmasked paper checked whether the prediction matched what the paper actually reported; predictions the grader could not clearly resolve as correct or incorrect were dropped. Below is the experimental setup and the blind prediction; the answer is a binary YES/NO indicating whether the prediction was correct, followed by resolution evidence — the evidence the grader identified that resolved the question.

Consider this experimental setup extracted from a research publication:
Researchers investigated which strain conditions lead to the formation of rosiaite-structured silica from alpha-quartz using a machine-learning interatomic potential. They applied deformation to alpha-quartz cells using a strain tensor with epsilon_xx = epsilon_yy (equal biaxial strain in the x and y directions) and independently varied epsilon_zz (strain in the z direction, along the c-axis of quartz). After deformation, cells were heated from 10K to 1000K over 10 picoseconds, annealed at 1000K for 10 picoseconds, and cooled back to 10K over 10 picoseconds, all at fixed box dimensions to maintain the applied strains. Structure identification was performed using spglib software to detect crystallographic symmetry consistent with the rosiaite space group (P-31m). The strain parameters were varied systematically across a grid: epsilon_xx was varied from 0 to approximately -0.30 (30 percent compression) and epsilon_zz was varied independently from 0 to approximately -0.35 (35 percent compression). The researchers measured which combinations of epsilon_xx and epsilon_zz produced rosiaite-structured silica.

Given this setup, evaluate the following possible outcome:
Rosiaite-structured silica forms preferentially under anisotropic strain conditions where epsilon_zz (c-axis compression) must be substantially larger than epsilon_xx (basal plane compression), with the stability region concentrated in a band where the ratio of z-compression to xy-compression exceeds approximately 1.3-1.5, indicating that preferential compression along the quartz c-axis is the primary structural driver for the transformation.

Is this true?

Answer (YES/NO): NO